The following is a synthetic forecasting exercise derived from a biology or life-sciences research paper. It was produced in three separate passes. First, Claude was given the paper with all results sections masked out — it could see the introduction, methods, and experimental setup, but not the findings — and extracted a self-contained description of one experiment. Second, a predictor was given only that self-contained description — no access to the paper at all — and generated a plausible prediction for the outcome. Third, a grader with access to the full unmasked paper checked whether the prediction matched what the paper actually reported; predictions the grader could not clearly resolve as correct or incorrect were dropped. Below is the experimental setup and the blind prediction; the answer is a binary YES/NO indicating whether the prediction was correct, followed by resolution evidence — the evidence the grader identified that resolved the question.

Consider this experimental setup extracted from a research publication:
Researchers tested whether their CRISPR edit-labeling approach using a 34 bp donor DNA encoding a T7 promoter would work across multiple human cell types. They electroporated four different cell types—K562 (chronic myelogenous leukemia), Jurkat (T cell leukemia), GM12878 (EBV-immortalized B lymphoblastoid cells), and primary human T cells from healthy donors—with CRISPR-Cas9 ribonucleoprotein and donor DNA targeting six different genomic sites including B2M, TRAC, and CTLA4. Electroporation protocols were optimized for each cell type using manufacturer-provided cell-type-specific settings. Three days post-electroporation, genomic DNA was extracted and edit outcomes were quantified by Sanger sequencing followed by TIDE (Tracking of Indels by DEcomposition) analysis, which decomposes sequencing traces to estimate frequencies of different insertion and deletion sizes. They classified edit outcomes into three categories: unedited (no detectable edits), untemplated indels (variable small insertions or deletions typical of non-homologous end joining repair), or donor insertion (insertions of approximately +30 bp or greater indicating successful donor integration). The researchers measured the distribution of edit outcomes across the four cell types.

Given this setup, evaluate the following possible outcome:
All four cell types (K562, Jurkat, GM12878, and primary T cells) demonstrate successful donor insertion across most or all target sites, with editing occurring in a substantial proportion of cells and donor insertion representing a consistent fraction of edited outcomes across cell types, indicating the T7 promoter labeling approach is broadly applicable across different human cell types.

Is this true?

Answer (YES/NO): NO